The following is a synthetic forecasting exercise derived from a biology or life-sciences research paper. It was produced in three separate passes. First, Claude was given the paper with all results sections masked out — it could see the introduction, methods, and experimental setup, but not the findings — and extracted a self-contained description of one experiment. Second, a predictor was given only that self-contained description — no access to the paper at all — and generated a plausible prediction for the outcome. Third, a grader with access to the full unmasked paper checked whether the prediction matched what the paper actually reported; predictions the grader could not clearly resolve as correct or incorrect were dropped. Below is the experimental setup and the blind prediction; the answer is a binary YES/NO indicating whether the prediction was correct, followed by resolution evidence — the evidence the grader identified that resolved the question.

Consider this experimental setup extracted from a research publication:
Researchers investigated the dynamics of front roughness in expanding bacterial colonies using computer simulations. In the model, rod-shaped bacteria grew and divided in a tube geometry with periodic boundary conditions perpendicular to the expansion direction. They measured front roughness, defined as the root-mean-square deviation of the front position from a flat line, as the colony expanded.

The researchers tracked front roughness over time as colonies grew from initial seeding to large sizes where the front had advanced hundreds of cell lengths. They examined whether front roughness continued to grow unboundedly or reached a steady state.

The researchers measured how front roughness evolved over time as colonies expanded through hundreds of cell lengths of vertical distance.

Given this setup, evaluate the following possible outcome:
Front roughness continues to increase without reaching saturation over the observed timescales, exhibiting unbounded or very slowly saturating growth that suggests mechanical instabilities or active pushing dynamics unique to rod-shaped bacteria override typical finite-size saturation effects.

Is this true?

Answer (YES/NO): NO